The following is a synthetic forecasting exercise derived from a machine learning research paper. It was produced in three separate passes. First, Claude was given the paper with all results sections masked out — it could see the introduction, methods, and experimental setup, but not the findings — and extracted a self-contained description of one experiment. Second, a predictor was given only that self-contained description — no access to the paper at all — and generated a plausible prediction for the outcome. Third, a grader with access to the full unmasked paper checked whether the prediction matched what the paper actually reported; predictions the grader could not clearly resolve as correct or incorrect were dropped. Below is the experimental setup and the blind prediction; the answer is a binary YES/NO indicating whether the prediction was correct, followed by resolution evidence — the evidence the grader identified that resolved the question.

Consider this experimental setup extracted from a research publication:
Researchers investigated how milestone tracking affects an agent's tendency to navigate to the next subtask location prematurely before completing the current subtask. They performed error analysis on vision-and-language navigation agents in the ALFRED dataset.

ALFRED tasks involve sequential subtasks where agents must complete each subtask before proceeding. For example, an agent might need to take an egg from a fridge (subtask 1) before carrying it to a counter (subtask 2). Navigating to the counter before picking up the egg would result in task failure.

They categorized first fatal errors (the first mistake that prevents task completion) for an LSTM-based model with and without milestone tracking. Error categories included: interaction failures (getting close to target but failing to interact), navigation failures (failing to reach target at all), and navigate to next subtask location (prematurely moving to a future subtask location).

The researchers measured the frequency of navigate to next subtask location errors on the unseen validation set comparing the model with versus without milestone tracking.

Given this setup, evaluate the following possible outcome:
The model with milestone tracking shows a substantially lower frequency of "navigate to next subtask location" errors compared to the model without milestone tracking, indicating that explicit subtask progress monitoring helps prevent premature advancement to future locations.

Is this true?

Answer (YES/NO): YES